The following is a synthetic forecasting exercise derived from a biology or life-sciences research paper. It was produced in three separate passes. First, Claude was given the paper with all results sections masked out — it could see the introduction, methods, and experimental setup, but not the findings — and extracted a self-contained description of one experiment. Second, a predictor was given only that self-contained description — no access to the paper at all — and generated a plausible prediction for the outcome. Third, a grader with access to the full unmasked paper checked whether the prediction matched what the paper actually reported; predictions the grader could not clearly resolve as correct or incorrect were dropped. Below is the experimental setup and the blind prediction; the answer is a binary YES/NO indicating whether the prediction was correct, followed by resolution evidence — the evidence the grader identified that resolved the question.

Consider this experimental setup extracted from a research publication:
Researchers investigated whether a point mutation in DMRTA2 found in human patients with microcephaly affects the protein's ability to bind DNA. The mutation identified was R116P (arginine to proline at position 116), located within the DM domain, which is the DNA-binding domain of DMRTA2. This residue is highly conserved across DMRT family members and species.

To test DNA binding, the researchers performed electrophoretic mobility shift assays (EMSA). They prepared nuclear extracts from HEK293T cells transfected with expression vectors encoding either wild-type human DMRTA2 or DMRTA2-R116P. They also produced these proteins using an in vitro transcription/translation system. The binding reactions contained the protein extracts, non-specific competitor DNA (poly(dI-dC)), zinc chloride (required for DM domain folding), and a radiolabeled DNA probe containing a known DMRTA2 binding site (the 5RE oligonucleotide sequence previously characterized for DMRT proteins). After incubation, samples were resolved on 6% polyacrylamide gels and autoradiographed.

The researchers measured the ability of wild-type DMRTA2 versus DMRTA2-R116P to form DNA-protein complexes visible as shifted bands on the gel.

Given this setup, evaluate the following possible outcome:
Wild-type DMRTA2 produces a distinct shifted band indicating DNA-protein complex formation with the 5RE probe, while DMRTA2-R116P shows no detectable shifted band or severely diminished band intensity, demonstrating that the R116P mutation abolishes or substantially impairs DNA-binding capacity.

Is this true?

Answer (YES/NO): YES